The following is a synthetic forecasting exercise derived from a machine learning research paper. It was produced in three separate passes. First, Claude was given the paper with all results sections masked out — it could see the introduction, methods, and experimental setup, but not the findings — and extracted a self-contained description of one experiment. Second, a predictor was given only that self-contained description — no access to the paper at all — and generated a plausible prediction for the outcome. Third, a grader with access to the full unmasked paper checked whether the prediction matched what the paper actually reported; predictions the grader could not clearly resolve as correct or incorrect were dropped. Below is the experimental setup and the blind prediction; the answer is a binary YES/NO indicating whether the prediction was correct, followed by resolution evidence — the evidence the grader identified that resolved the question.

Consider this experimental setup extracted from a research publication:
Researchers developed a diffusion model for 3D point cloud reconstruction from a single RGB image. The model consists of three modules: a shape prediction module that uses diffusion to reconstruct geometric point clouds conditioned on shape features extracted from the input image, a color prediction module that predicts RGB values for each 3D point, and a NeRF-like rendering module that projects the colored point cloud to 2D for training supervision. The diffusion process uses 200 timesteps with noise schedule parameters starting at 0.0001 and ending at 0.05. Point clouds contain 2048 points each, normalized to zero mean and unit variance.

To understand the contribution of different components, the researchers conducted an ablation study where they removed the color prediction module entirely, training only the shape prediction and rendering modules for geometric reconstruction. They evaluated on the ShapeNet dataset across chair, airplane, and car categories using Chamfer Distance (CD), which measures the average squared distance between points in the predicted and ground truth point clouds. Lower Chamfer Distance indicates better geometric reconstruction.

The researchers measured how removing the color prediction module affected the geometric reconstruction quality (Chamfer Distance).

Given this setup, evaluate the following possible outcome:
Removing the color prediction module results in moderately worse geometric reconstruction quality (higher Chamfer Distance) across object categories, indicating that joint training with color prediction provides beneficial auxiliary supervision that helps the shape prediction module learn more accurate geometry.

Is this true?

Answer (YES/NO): NO